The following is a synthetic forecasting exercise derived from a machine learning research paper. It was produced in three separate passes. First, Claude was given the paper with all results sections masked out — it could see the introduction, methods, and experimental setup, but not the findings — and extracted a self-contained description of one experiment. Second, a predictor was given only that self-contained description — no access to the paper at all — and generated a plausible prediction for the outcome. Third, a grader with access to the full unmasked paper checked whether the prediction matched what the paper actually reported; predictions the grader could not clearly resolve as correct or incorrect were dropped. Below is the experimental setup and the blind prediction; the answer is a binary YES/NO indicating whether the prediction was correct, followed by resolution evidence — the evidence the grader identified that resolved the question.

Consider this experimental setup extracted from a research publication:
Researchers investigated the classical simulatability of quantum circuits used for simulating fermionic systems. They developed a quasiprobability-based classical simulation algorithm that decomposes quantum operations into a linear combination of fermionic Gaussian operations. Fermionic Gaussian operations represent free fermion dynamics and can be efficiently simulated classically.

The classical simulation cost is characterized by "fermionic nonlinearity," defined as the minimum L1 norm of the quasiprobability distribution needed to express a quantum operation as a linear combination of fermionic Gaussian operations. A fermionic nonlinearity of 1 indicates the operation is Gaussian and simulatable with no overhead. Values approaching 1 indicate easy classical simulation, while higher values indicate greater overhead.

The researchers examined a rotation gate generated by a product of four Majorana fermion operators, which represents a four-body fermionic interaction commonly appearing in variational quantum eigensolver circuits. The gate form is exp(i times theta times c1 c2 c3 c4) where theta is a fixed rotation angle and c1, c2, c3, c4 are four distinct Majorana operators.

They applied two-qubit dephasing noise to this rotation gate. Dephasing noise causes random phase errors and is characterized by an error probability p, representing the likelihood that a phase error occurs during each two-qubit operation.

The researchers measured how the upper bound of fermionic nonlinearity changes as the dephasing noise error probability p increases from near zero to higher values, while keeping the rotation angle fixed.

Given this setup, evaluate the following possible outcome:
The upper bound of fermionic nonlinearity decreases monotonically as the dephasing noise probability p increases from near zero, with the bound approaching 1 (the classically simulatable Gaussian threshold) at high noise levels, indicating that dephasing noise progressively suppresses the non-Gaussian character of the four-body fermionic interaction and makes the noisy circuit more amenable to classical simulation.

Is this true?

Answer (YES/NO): YES